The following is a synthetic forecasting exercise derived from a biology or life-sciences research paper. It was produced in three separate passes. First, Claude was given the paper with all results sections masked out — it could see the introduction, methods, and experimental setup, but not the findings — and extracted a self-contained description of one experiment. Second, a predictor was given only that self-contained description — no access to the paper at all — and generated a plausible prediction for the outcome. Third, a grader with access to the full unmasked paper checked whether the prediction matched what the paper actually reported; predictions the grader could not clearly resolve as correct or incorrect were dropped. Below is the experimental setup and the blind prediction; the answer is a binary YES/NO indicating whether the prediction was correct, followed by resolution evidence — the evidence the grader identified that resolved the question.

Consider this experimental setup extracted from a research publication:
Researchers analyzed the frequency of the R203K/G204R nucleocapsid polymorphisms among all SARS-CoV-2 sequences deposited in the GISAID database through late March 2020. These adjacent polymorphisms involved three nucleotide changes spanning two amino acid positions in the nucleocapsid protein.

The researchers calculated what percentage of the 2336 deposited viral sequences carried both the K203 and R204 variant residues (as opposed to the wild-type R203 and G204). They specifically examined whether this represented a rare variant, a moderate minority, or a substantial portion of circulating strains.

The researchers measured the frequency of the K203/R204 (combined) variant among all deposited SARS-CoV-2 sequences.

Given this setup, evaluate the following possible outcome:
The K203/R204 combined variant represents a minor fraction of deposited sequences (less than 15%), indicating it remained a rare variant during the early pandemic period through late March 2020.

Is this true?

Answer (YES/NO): YES